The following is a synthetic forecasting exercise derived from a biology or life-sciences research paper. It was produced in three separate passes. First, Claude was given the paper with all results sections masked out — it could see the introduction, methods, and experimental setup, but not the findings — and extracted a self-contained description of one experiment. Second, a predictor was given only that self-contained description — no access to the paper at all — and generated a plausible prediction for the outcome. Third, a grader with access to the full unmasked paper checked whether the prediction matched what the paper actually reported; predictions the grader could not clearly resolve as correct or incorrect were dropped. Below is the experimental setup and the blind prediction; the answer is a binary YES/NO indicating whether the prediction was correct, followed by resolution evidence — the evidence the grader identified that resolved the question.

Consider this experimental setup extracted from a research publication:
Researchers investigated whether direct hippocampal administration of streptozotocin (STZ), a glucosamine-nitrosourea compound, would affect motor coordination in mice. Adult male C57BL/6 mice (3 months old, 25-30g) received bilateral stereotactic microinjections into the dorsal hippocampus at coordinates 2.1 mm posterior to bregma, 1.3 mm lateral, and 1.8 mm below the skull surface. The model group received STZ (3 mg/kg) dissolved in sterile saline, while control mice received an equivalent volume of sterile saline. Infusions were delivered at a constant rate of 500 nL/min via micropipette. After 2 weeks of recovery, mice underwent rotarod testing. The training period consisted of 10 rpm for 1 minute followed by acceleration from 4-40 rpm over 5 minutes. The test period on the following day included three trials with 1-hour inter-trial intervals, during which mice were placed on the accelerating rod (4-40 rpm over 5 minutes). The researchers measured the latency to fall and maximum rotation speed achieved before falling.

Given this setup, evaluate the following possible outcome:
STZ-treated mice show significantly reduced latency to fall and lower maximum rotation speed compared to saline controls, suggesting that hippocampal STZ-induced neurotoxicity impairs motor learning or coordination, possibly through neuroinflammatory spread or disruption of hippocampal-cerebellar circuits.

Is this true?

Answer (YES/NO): NO